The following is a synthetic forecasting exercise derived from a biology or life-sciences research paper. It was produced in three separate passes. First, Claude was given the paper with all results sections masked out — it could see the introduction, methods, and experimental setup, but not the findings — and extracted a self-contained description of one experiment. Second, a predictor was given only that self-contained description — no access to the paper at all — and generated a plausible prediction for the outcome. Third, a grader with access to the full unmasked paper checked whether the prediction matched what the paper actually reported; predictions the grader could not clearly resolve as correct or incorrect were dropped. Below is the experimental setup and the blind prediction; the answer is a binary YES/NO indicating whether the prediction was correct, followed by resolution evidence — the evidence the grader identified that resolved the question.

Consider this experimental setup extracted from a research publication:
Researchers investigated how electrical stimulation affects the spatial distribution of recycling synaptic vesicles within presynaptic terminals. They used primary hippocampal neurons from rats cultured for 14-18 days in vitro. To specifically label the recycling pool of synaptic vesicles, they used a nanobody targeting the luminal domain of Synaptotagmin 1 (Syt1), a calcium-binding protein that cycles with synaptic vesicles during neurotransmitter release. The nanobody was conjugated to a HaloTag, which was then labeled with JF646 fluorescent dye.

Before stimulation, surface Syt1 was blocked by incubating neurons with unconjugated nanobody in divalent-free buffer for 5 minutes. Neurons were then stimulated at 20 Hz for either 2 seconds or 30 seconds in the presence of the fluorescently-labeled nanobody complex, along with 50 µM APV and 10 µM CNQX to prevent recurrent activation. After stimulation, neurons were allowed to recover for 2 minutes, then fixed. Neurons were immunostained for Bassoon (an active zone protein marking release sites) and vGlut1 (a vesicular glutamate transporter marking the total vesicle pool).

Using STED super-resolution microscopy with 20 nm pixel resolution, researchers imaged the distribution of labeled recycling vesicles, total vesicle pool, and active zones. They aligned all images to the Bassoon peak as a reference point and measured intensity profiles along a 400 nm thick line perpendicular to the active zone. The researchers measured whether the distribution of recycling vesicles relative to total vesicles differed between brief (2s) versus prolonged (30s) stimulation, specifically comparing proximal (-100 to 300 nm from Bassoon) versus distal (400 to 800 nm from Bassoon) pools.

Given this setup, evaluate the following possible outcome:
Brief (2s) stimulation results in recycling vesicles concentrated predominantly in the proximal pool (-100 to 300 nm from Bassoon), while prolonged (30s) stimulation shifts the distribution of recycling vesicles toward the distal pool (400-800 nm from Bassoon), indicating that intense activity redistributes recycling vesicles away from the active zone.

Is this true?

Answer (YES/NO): NO